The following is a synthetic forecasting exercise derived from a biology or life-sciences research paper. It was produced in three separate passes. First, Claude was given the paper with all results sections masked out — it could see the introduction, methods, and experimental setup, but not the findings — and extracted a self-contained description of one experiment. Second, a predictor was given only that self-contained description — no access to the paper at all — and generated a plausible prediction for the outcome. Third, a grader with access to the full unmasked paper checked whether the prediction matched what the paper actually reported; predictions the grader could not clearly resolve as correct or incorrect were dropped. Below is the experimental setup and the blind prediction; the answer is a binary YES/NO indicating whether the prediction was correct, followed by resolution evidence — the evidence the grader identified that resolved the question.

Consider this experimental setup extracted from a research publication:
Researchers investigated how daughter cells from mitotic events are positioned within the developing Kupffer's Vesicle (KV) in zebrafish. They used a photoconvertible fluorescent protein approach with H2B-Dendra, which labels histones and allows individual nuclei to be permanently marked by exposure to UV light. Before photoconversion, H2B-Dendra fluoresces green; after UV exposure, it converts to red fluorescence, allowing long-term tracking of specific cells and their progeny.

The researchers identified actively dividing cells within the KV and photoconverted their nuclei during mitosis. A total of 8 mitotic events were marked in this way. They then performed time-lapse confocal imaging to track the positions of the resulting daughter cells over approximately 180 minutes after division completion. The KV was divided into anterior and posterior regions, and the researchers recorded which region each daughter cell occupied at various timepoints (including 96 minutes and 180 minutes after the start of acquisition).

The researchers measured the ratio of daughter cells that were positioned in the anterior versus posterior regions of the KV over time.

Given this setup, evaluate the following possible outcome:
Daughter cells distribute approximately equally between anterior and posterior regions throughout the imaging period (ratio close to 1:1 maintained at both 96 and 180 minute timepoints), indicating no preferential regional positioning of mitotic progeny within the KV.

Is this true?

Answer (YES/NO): NO